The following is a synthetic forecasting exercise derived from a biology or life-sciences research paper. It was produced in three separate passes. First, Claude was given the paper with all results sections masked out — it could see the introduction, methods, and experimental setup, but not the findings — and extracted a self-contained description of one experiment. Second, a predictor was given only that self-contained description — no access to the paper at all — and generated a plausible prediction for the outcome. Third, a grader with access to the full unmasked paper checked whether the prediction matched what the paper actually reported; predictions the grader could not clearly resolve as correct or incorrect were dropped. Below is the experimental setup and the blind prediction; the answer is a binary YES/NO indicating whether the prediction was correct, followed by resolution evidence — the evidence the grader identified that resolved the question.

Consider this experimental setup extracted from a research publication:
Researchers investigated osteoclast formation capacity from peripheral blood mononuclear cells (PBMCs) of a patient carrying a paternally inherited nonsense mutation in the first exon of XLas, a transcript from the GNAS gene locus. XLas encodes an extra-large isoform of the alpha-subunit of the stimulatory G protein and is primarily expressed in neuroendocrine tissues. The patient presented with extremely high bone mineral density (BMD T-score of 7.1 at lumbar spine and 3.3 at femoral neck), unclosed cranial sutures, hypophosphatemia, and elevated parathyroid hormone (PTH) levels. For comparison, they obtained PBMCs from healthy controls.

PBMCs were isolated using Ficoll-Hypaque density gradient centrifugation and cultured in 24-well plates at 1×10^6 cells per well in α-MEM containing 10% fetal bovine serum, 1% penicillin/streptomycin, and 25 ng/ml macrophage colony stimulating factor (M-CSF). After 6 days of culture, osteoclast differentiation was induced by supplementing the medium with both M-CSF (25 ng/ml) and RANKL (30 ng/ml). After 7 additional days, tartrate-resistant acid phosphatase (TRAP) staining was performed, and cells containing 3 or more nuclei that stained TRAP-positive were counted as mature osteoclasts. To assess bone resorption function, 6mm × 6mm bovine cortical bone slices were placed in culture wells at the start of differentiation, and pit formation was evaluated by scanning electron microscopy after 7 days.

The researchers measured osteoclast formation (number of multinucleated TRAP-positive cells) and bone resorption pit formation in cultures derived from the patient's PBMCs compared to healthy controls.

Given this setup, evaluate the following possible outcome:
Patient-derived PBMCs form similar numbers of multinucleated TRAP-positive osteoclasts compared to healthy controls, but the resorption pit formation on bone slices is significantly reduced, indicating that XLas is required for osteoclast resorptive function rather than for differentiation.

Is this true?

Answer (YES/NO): NO